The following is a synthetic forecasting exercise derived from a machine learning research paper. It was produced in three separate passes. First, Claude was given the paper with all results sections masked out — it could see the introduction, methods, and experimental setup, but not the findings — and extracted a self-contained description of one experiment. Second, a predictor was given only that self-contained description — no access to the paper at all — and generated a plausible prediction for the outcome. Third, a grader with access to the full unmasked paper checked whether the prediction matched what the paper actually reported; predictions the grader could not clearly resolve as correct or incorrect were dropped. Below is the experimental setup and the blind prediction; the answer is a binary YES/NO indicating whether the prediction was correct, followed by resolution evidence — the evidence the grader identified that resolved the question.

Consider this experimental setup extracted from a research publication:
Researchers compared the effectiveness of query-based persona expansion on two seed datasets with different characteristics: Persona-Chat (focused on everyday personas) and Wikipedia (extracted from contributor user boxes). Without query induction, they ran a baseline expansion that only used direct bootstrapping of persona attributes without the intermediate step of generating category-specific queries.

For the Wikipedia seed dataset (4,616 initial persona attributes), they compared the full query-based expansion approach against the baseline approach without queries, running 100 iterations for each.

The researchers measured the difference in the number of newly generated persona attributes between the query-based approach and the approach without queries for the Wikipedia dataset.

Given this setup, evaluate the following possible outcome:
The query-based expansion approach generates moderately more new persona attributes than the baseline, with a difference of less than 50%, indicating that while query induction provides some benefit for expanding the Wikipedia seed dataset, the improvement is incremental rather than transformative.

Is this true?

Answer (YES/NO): NO